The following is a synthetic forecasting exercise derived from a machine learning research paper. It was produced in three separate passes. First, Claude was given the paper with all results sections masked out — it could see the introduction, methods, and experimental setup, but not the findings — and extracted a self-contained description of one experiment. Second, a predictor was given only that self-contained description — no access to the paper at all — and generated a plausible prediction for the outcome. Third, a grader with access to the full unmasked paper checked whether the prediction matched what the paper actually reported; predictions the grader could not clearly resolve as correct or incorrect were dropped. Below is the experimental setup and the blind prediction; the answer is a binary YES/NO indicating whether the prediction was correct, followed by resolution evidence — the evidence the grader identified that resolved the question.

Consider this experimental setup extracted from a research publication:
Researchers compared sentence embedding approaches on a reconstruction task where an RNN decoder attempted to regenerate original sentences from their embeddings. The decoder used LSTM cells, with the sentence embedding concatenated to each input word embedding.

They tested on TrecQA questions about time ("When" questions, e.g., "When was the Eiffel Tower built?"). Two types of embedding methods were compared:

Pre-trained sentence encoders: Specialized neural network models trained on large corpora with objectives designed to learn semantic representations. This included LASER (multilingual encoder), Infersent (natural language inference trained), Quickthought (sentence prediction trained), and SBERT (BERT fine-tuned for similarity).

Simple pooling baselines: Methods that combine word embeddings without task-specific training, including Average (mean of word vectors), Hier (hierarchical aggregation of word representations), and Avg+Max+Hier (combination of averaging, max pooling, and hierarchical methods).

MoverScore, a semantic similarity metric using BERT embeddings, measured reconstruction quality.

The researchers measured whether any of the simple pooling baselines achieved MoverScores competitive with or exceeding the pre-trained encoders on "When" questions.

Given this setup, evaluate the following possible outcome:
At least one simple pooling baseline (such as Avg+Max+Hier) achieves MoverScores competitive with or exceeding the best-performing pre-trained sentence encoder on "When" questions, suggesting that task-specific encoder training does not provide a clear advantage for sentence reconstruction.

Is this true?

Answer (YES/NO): NO